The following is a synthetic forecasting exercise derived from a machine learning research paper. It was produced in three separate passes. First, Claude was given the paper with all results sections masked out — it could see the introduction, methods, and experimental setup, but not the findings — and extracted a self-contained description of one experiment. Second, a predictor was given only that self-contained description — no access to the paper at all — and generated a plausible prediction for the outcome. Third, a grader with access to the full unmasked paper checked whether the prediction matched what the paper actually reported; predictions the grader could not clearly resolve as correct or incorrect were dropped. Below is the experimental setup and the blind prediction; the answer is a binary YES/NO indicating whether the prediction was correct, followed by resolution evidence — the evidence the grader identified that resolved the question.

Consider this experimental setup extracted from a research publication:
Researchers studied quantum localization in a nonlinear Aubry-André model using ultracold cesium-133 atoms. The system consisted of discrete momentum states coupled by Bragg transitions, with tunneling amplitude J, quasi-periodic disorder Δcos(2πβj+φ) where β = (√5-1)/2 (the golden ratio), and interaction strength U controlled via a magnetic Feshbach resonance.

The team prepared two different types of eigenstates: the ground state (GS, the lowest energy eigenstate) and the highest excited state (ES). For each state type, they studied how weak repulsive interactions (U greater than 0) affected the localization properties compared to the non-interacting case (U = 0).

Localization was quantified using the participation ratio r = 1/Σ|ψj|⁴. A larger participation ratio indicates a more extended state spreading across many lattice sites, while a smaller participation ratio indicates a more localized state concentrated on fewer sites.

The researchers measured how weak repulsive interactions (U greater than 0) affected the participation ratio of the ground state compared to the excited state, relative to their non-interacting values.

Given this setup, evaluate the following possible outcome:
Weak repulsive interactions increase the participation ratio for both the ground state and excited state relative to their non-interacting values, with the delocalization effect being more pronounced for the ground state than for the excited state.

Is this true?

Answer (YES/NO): NO